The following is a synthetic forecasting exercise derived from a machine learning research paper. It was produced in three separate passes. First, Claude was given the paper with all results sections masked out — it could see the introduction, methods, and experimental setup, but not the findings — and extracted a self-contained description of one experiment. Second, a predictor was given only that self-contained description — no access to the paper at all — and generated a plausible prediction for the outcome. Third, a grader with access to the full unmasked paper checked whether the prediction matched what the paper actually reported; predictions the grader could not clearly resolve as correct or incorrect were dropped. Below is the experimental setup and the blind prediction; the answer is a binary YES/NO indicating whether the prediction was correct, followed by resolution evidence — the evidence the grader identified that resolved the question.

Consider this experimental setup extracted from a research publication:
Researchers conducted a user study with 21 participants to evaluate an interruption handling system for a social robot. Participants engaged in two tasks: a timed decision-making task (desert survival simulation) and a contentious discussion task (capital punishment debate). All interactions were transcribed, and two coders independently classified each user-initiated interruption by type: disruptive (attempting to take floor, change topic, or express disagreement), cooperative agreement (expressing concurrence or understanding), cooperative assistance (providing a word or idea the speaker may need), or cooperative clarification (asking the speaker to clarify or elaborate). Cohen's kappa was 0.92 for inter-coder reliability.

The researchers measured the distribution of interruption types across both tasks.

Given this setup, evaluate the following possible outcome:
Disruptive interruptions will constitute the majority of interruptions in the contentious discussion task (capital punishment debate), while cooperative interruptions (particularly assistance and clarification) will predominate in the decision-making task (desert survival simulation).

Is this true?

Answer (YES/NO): NO